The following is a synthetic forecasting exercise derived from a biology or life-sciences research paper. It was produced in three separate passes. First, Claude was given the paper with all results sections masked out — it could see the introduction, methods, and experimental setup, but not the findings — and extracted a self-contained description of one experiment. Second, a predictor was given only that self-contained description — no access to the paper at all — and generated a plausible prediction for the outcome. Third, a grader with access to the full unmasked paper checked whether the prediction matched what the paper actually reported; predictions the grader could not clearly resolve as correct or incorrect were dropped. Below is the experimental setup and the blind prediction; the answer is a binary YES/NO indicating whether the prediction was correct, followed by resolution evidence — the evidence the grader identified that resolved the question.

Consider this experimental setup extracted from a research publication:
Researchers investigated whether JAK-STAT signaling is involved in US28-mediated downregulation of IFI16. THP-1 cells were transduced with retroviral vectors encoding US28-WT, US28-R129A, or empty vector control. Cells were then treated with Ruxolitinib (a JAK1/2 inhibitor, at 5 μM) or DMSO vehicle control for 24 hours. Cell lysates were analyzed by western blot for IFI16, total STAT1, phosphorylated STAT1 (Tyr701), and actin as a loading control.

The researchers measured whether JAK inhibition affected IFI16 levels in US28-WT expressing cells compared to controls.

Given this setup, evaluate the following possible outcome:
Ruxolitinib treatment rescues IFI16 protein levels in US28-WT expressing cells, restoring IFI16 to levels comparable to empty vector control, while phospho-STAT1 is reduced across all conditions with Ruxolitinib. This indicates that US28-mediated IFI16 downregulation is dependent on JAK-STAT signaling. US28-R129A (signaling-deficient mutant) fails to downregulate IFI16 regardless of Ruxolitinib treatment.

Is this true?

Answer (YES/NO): NO